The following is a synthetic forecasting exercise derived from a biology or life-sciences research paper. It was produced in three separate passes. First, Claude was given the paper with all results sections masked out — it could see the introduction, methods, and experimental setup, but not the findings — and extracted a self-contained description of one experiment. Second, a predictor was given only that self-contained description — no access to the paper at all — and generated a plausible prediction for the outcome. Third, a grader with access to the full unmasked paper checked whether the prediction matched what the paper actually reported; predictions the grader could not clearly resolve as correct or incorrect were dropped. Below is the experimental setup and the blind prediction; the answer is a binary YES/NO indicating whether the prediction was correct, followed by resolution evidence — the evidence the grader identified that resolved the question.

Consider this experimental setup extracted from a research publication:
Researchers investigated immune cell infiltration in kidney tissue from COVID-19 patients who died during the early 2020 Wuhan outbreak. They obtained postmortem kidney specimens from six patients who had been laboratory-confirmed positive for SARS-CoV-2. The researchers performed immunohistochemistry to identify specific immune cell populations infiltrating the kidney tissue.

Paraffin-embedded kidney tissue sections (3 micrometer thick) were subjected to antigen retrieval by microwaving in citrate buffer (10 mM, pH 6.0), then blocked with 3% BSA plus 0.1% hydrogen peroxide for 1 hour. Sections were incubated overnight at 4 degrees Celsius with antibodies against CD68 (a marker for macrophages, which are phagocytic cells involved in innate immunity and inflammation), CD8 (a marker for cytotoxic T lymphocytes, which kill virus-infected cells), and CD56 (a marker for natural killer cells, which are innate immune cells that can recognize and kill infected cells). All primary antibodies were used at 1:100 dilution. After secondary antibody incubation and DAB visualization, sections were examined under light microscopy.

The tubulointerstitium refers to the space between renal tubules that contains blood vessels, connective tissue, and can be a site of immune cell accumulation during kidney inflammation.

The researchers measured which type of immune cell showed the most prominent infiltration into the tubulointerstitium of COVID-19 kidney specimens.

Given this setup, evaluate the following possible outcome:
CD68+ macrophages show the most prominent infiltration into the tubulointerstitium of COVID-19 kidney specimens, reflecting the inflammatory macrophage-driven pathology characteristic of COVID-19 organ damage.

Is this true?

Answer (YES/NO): YES